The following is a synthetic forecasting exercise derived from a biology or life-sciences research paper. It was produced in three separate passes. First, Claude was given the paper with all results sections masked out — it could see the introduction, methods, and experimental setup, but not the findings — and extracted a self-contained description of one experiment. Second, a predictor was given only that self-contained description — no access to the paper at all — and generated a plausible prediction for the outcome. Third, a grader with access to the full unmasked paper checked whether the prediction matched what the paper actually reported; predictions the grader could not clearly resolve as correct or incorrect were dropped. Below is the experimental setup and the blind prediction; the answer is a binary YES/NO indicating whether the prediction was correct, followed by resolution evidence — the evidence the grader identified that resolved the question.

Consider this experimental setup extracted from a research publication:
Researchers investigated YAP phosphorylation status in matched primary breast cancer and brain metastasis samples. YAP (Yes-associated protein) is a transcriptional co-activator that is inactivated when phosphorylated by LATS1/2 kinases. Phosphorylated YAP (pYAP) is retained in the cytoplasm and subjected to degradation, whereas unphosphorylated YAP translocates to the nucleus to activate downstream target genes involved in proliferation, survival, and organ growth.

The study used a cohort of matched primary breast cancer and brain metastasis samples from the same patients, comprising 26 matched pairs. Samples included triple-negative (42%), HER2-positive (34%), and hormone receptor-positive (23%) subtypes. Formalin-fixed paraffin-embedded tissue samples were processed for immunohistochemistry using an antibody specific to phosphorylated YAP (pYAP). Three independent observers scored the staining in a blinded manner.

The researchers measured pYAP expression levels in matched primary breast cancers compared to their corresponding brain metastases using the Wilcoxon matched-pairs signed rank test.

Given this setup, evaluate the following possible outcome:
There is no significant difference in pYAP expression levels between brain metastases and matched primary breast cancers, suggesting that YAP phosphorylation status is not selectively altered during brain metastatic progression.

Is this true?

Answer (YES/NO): YES